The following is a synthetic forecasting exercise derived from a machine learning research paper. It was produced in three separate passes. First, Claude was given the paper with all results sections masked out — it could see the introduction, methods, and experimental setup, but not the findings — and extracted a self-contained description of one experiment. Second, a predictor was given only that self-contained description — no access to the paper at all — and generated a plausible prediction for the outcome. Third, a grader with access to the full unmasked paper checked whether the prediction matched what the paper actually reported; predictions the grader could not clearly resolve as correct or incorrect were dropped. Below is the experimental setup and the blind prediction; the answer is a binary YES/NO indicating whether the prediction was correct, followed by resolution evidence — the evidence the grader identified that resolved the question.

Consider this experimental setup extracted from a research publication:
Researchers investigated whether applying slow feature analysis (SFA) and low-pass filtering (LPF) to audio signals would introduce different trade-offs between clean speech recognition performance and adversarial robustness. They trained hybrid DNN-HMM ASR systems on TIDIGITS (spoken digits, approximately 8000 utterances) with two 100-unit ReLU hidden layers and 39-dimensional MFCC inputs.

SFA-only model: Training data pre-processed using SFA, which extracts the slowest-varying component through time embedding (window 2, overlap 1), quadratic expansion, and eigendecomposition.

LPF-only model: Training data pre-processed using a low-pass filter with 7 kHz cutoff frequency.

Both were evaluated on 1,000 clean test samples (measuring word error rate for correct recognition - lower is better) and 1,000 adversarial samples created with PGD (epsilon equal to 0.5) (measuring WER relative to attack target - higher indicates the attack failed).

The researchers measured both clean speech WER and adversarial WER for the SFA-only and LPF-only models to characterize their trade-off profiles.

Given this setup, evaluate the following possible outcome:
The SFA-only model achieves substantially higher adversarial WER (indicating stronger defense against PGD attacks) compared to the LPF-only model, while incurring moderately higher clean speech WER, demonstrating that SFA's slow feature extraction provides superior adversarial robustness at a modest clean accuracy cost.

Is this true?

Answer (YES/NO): NO